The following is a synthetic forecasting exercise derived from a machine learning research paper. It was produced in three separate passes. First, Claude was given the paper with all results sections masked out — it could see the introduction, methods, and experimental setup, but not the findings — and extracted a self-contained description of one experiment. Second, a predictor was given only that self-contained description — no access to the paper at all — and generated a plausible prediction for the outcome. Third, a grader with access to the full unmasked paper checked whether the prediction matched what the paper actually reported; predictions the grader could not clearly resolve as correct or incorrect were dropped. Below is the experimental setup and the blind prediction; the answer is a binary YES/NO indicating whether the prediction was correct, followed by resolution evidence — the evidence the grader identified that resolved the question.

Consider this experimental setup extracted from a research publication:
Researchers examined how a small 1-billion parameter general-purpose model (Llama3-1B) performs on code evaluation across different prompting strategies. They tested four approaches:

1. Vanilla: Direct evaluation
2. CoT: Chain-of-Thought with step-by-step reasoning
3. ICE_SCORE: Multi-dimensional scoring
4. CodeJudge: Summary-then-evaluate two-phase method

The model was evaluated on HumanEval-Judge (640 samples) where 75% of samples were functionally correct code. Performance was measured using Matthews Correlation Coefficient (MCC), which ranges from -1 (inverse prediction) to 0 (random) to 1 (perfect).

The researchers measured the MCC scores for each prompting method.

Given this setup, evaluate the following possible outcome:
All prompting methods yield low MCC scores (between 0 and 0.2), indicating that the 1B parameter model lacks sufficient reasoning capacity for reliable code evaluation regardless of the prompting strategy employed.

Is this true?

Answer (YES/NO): NO